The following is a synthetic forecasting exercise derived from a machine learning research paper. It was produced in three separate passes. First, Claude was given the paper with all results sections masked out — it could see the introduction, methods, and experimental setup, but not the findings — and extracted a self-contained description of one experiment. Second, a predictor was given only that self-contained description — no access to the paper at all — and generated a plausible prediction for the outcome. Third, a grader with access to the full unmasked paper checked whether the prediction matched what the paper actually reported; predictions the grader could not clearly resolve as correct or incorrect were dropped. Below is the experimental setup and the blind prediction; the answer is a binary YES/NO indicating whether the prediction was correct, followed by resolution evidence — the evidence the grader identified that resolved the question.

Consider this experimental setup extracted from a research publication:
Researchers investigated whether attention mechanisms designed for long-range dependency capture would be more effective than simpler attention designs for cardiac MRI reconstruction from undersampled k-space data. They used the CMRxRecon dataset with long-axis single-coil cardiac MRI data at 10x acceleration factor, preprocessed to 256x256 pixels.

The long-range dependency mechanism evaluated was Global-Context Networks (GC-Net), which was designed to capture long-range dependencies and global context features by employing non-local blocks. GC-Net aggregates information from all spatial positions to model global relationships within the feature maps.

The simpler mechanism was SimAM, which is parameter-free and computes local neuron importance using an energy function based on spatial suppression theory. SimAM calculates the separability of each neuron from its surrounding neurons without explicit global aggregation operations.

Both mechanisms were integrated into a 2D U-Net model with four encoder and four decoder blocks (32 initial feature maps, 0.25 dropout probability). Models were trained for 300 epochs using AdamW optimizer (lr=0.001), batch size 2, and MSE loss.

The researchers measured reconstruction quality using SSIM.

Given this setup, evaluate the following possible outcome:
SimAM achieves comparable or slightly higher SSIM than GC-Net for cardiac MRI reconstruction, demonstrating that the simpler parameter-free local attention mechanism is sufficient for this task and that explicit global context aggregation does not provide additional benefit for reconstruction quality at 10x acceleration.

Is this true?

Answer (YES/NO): NO